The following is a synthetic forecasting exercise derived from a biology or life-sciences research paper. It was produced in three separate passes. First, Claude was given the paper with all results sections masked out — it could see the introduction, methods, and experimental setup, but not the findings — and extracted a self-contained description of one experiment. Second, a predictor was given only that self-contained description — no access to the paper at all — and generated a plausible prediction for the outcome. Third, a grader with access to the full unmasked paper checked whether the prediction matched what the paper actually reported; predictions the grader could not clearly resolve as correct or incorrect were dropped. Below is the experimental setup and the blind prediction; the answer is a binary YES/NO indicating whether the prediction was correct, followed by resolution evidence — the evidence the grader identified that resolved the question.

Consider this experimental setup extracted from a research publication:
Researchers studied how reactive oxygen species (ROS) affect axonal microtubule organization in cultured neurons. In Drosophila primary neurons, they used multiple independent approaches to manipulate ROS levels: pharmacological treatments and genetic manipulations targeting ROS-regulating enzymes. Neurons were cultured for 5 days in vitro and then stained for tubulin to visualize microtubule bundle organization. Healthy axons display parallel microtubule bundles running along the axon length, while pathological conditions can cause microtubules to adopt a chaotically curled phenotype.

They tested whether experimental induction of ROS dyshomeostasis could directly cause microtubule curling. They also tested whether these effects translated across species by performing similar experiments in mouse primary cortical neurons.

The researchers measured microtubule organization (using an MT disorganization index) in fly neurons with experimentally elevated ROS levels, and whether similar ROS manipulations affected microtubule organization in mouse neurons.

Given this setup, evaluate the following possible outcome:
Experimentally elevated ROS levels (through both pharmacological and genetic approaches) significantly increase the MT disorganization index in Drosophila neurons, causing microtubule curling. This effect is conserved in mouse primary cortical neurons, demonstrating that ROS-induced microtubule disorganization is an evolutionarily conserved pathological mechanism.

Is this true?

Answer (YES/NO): YES